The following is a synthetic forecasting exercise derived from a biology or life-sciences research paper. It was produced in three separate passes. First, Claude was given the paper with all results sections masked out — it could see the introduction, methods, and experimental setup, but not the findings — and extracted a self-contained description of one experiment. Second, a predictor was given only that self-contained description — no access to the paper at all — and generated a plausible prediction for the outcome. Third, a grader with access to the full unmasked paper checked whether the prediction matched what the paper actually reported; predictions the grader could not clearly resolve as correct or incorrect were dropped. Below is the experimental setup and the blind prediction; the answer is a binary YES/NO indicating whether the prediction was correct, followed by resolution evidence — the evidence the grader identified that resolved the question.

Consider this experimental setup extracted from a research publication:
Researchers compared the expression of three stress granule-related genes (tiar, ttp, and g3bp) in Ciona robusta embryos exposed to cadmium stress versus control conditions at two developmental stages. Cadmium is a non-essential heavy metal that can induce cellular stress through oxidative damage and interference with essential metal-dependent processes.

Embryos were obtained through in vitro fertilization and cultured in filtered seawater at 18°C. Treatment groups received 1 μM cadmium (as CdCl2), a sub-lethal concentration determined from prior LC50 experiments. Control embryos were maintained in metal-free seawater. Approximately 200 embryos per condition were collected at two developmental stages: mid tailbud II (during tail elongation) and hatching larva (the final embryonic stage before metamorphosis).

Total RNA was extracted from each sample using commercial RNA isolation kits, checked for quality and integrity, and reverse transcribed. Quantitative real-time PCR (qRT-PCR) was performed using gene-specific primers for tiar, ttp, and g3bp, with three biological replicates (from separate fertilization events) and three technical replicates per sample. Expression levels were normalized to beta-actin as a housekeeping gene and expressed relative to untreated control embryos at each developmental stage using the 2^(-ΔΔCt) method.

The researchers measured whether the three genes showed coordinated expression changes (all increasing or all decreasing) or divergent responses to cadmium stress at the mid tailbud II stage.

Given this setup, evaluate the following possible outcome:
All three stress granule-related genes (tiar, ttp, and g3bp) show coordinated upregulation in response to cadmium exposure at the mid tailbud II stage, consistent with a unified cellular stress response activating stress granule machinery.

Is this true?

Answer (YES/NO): NO